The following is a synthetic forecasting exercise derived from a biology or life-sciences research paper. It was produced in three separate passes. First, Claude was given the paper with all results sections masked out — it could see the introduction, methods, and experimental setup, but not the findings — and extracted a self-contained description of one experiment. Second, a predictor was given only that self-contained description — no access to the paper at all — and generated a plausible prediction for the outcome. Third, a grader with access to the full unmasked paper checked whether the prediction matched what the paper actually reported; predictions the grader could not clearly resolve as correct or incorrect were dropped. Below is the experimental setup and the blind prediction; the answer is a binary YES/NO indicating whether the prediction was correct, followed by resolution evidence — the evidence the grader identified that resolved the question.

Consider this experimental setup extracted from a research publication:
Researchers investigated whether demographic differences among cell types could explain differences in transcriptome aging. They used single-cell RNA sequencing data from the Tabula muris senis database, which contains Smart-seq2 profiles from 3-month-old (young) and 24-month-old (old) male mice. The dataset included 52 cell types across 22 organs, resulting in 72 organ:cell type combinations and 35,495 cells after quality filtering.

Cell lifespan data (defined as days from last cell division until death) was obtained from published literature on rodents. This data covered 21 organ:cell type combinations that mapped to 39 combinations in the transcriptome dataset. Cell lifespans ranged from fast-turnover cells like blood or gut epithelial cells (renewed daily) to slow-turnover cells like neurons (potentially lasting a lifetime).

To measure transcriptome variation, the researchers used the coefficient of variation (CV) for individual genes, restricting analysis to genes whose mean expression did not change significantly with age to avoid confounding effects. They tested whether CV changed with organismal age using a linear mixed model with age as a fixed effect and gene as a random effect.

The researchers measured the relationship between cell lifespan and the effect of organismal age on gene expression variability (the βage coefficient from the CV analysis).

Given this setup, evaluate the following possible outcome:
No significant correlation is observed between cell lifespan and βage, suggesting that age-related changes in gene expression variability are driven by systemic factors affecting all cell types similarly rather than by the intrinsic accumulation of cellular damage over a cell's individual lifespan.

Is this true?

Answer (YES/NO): NO